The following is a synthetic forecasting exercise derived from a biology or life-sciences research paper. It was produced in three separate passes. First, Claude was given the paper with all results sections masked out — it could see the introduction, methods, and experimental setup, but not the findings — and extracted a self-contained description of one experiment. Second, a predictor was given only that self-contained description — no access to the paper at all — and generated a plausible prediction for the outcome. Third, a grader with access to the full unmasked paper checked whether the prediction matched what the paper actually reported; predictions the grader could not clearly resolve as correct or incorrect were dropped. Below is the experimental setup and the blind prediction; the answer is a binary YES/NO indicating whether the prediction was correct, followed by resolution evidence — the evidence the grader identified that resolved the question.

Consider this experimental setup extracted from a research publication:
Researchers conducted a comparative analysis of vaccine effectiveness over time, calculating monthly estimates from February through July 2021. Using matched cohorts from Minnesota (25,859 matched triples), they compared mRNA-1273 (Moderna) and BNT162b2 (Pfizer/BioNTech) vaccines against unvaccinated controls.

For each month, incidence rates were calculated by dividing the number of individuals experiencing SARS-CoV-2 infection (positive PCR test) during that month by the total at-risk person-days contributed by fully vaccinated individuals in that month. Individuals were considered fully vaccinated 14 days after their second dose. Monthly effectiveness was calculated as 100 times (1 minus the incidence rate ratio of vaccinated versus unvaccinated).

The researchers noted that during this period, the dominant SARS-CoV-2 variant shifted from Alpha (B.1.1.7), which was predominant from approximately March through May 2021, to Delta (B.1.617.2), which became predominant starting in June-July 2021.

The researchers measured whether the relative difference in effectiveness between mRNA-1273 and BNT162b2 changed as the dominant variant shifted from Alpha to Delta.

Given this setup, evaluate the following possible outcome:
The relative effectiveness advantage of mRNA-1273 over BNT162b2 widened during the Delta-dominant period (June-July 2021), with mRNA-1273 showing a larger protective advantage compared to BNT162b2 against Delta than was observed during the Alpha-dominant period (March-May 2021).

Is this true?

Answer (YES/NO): YES